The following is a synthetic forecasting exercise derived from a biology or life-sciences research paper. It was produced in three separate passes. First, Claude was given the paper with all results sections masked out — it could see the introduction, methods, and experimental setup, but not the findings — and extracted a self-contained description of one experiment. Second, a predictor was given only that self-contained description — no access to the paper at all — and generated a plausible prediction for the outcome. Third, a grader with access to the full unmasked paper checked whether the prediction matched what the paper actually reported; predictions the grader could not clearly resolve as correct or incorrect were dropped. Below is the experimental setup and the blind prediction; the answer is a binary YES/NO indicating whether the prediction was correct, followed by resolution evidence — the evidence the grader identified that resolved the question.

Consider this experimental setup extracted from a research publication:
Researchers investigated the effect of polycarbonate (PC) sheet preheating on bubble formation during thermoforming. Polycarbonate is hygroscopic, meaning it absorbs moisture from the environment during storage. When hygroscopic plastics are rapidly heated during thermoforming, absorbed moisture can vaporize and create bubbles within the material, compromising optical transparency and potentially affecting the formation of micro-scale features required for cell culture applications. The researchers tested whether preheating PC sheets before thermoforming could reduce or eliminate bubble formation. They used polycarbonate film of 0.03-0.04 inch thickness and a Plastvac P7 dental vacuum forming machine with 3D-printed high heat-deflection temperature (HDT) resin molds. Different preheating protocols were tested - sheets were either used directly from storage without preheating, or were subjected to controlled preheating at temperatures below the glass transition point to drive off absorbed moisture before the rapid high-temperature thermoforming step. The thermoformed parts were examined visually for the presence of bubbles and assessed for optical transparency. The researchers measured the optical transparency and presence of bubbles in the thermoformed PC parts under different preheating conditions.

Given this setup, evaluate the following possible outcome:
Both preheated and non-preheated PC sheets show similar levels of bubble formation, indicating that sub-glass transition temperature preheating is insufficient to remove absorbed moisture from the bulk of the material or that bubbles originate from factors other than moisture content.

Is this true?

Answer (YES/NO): NO